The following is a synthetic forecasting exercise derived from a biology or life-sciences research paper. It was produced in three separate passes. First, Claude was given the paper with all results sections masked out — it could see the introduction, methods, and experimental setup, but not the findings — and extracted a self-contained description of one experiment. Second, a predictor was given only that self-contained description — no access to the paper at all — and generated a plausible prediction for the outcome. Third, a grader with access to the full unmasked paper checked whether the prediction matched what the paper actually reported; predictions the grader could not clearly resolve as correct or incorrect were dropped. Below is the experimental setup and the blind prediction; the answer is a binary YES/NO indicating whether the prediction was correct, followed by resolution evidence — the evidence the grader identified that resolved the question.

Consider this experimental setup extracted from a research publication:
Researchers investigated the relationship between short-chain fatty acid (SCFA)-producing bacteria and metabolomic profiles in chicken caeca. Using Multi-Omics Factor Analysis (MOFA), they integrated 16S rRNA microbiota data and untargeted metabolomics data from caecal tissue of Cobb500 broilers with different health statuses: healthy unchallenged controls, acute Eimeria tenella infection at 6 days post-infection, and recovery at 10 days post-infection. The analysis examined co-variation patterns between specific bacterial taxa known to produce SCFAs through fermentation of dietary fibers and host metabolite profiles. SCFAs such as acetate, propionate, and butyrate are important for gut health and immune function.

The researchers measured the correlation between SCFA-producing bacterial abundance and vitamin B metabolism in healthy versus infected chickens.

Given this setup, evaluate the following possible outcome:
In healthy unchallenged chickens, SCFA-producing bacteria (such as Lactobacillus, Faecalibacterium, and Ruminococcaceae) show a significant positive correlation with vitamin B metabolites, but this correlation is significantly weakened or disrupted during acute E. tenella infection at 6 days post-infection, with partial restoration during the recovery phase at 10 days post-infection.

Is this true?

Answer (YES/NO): YES